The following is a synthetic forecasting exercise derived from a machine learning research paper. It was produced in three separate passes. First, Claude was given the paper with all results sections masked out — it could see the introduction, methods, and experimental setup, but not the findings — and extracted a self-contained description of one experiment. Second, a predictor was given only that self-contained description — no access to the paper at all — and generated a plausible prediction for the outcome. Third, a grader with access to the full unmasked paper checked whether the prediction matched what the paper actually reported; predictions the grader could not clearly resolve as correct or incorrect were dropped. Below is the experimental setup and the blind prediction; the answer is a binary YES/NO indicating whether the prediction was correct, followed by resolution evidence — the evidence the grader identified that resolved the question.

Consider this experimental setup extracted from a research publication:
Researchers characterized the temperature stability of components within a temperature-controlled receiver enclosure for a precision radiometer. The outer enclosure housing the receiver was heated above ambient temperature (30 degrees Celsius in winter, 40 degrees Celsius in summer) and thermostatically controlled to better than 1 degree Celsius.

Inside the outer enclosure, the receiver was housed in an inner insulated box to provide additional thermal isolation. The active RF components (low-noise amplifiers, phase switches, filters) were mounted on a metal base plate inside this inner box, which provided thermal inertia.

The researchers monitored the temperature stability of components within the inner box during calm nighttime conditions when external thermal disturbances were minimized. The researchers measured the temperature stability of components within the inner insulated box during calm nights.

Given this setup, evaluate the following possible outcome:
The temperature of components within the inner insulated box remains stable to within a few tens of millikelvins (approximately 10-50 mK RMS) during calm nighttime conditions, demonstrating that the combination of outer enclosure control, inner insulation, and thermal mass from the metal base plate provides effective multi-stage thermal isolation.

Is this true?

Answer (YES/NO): NO